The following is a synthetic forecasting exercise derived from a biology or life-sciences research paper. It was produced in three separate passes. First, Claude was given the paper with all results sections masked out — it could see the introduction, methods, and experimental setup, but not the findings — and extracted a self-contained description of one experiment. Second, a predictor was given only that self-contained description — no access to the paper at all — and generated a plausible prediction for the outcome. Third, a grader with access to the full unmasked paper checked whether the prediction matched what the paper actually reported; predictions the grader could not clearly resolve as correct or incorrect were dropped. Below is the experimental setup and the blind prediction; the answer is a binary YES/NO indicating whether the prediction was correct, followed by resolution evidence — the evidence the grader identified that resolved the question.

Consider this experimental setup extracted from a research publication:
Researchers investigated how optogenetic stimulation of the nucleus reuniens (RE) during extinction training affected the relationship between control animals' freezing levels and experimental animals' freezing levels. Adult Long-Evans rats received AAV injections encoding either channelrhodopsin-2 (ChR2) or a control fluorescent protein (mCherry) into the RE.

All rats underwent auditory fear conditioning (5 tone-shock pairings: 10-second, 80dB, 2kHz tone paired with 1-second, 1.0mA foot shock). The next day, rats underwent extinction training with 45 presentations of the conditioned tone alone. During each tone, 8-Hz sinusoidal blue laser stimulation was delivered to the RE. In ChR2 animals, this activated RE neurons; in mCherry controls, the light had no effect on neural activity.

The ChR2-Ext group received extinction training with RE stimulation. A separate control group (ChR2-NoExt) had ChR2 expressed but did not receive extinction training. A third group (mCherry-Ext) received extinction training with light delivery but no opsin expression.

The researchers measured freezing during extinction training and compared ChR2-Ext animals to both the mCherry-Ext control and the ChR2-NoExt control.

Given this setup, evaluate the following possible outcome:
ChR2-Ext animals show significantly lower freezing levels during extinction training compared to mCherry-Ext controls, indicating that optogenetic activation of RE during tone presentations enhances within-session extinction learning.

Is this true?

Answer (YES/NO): YES